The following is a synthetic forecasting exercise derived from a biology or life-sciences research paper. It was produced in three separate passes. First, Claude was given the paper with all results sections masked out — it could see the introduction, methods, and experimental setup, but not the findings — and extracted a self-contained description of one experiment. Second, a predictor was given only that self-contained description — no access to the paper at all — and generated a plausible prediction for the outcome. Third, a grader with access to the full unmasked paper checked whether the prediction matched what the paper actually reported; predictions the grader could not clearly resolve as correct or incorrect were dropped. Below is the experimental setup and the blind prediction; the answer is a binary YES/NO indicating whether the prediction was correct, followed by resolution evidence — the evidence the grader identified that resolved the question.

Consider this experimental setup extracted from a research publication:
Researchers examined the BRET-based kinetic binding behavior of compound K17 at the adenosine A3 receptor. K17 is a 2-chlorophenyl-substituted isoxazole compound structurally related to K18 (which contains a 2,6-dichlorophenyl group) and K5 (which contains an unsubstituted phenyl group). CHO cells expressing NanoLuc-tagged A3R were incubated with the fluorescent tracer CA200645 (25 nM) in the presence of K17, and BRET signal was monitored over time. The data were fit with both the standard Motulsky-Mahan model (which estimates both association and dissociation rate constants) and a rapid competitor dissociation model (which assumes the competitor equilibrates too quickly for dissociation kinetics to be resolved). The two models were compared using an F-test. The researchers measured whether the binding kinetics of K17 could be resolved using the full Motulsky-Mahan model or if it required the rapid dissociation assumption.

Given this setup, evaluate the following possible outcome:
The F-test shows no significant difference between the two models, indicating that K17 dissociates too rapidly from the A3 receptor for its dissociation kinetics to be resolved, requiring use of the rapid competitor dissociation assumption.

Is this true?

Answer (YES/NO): YES